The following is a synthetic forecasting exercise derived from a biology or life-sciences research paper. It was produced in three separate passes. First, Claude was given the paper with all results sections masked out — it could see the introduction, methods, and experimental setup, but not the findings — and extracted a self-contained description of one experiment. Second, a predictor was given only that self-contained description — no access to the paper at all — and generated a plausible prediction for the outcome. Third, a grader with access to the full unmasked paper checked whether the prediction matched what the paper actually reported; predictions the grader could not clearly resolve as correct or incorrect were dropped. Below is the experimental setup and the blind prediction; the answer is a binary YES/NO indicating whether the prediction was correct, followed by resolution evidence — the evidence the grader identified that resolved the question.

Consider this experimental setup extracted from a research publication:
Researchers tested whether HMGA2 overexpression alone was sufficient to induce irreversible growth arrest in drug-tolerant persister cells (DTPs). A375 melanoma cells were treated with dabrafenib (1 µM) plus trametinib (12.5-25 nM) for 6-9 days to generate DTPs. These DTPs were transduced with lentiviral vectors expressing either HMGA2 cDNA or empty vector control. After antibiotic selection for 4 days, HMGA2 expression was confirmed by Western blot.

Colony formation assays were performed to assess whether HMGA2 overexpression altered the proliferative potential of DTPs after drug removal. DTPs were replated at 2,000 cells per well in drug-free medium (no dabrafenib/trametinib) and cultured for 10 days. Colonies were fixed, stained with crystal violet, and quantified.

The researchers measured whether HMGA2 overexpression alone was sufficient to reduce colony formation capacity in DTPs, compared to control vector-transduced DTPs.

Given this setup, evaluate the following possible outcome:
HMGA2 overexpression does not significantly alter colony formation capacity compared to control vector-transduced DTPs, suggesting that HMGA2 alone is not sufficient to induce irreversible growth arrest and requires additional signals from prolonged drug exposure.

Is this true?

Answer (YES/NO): NO